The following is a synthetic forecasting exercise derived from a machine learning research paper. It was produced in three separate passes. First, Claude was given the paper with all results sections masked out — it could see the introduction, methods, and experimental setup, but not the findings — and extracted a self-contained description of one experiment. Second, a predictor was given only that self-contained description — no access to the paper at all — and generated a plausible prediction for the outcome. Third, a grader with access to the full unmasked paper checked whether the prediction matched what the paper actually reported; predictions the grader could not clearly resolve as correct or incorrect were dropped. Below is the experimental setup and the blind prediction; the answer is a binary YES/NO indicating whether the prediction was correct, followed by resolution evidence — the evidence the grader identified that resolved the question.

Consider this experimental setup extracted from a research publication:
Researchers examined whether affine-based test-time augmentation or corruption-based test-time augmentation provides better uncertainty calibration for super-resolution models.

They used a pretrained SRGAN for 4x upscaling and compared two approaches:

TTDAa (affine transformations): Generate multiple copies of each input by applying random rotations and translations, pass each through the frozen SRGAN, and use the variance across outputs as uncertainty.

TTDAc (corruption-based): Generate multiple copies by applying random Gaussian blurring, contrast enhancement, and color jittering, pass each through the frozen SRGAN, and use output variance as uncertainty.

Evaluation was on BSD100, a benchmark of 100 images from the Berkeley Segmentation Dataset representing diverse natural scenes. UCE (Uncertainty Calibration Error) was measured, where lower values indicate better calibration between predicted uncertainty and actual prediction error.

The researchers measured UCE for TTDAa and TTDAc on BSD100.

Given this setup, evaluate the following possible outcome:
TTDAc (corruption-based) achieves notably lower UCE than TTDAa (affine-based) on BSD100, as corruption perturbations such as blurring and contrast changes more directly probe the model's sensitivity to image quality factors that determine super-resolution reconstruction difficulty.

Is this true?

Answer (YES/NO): NO